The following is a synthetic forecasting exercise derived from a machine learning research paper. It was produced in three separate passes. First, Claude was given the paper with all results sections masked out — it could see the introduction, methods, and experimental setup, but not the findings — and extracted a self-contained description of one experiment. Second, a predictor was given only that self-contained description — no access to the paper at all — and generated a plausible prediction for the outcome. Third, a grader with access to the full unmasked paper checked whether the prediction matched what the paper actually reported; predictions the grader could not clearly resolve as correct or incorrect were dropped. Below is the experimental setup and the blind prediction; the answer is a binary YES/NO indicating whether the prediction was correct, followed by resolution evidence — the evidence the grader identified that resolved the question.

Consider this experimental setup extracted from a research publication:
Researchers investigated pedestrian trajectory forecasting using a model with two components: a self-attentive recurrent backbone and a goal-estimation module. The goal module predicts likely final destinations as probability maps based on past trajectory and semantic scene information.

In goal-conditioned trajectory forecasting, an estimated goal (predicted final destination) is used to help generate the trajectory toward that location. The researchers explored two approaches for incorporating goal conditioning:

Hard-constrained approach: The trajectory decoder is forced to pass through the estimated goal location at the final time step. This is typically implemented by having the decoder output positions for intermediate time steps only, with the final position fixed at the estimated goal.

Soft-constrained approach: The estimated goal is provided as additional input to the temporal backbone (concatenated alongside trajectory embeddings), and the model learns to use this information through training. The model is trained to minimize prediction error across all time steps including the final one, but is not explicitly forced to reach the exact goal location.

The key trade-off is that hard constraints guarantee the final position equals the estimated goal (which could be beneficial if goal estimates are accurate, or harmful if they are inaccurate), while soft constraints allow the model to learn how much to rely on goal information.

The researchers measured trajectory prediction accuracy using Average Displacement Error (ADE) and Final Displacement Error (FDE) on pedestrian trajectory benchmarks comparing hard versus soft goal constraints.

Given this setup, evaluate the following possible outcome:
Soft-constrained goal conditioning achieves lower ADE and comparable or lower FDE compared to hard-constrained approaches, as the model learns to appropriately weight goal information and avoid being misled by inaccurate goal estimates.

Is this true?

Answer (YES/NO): YES